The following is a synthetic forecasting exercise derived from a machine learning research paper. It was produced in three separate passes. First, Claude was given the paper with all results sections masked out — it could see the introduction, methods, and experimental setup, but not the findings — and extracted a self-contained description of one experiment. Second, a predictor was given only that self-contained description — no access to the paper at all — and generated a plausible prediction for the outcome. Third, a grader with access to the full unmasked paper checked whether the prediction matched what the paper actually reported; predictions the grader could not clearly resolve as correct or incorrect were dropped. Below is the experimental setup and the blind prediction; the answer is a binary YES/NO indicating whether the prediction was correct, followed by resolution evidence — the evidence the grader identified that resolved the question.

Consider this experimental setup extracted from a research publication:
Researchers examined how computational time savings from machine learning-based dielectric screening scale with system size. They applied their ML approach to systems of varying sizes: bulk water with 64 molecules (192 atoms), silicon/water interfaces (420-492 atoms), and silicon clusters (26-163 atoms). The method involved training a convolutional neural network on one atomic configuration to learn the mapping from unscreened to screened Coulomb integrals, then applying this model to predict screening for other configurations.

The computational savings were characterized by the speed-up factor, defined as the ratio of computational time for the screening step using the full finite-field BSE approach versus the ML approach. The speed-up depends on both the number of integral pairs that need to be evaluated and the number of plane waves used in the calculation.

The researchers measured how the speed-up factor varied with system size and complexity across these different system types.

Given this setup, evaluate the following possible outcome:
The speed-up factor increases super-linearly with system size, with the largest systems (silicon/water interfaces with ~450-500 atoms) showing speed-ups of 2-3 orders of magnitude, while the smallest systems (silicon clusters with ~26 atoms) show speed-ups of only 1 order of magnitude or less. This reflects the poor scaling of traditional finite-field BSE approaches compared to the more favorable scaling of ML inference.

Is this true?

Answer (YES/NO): NO